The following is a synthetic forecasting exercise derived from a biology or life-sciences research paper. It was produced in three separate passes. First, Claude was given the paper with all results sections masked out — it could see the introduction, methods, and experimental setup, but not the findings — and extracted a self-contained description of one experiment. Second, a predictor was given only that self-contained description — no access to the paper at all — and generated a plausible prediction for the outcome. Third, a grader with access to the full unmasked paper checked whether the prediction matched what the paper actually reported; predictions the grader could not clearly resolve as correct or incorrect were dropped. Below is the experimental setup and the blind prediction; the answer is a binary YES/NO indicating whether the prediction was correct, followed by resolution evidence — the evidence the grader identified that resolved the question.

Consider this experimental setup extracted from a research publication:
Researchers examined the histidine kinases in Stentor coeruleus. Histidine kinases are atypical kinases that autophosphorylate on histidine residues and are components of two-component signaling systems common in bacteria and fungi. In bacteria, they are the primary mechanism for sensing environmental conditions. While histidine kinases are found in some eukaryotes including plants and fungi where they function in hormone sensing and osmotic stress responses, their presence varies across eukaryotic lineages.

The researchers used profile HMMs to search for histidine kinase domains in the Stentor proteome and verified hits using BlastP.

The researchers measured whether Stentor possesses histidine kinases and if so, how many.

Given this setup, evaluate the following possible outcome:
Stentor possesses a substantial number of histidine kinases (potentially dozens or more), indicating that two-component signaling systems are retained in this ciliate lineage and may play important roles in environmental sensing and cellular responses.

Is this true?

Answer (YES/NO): YES